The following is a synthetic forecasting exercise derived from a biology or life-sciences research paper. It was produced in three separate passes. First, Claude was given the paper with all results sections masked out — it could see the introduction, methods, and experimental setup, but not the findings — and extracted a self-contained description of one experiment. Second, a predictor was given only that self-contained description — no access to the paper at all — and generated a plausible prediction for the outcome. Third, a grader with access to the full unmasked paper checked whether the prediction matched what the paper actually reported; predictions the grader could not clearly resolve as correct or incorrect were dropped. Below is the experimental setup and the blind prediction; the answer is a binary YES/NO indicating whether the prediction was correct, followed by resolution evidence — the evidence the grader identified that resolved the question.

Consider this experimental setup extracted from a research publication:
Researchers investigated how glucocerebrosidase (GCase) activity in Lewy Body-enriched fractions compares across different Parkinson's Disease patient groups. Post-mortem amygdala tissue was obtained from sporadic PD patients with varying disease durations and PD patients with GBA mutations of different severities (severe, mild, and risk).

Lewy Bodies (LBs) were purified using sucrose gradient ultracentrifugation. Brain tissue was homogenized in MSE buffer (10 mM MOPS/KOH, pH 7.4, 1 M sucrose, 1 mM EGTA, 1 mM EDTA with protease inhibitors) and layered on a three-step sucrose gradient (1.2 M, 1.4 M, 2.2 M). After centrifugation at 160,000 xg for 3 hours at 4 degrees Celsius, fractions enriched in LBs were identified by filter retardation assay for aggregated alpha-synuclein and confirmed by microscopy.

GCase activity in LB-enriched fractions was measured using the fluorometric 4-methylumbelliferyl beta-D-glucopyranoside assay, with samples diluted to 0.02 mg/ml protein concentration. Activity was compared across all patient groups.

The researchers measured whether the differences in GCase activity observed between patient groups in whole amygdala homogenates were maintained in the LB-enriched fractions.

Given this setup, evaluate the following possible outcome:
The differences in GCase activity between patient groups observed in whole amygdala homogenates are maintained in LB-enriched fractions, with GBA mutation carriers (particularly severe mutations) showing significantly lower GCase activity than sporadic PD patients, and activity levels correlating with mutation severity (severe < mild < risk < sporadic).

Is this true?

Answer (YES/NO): NO